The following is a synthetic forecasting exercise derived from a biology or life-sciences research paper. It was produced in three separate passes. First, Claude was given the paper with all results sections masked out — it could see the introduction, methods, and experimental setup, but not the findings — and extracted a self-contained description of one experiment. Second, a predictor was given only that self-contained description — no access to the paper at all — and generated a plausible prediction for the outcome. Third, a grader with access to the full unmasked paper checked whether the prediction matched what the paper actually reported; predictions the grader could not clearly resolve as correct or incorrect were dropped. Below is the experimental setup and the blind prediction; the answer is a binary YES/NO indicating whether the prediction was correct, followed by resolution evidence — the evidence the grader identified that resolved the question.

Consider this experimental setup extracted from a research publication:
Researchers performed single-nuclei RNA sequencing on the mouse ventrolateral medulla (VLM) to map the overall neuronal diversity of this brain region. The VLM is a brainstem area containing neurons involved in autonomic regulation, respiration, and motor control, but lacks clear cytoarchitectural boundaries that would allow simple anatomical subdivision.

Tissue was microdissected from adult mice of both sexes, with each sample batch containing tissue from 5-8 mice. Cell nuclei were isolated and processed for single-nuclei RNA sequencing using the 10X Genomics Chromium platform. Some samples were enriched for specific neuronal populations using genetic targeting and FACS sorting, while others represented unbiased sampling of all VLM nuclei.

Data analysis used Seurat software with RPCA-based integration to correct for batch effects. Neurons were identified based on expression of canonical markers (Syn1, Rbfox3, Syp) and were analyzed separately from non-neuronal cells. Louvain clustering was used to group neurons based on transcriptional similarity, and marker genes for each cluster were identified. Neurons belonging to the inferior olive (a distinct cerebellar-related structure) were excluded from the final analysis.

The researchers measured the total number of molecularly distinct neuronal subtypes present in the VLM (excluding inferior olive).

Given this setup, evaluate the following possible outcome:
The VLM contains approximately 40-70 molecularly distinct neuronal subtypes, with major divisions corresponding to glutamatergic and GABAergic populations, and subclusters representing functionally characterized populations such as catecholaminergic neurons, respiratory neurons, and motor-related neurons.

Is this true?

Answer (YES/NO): NO